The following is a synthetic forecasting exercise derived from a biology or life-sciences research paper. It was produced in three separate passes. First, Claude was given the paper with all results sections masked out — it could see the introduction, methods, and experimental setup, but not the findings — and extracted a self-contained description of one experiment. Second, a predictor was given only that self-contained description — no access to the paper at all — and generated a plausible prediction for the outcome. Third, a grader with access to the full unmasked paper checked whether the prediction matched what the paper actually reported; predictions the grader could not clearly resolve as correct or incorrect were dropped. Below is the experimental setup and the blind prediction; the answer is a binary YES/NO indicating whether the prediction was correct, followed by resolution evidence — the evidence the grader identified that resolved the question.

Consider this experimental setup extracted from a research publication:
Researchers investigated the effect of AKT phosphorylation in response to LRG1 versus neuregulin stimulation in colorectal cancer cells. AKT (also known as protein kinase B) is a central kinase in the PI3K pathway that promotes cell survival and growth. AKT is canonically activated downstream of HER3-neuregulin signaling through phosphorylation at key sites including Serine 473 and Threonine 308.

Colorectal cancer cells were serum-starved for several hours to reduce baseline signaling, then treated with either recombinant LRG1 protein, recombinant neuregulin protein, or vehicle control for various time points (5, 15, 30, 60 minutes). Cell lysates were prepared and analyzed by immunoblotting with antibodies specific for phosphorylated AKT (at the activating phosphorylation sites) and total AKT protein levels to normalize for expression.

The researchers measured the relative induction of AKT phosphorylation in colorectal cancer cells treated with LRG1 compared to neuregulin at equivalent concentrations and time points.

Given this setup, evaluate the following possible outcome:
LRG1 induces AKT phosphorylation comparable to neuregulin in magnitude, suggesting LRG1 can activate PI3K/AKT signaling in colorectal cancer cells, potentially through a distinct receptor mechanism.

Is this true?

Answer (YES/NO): NO